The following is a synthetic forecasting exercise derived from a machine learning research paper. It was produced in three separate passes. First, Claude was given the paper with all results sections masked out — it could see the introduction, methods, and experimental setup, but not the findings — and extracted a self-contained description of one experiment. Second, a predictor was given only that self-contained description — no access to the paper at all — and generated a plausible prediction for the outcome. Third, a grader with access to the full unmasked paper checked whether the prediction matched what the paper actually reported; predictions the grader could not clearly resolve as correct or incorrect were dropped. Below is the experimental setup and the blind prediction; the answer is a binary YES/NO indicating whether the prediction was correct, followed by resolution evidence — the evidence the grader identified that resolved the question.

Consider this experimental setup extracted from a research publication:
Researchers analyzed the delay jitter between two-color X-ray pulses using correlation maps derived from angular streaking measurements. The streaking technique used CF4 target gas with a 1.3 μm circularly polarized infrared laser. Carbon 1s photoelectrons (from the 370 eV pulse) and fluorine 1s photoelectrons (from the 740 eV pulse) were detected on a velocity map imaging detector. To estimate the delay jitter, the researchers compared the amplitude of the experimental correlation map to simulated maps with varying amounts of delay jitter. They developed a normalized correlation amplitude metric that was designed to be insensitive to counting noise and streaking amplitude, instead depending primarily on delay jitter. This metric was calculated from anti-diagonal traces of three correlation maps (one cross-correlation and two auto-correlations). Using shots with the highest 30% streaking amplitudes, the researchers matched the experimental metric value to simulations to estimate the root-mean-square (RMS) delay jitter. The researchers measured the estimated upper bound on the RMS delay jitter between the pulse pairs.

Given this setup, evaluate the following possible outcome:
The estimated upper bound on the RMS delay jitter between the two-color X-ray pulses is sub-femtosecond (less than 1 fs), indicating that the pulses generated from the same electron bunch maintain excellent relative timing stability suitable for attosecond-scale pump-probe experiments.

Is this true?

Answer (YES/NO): YES